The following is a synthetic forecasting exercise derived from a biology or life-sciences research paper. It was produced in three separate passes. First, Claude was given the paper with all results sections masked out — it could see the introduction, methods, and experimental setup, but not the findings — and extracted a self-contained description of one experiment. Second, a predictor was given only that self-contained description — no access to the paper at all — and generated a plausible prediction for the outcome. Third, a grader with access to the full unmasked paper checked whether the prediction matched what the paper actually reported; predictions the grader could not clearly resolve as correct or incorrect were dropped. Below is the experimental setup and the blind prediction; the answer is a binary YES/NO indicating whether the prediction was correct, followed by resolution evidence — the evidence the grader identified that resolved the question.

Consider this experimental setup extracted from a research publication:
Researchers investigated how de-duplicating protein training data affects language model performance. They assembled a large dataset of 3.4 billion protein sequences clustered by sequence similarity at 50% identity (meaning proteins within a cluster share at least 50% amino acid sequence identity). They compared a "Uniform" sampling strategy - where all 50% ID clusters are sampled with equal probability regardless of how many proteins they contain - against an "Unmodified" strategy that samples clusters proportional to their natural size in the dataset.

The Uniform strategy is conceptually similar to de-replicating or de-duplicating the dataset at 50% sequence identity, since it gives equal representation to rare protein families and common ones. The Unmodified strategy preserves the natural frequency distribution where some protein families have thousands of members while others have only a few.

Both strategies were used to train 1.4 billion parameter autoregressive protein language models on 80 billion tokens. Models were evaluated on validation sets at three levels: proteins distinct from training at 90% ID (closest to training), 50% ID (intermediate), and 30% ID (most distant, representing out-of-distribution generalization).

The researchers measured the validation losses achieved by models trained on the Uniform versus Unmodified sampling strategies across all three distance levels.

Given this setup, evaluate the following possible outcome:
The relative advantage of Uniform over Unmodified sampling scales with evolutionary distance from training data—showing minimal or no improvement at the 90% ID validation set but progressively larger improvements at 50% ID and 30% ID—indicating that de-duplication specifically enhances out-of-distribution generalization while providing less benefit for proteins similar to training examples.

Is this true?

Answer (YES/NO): NO